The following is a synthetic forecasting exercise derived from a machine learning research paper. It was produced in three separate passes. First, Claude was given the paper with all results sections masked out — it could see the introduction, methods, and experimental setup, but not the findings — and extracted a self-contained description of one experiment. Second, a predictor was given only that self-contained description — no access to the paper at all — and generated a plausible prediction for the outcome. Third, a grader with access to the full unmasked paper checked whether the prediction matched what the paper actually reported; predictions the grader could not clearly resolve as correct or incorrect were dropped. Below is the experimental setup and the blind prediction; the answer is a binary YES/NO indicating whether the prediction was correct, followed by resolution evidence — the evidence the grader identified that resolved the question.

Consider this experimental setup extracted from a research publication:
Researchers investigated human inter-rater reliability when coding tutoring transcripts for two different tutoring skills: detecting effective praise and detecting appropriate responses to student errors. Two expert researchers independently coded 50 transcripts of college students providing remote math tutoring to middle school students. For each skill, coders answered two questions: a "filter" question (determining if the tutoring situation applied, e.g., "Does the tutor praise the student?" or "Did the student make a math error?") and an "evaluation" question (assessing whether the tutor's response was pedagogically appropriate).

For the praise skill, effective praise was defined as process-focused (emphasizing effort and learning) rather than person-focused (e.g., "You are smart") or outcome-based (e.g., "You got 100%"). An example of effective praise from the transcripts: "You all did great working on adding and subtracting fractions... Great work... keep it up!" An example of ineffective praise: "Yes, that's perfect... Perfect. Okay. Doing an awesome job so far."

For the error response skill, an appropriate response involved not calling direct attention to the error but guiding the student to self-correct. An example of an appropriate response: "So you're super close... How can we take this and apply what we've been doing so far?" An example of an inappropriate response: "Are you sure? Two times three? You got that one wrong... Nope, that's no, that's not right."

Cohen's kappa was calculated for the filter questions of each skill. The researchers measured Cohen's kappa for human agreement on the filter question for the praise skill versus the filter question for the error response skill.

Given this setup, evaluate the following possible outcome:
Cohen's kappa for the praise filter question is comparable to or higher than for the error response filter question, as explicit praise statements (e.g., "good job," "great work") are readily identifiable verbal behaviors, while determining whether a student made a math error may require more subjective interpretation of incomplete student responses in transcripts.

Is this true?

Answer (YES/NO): YES